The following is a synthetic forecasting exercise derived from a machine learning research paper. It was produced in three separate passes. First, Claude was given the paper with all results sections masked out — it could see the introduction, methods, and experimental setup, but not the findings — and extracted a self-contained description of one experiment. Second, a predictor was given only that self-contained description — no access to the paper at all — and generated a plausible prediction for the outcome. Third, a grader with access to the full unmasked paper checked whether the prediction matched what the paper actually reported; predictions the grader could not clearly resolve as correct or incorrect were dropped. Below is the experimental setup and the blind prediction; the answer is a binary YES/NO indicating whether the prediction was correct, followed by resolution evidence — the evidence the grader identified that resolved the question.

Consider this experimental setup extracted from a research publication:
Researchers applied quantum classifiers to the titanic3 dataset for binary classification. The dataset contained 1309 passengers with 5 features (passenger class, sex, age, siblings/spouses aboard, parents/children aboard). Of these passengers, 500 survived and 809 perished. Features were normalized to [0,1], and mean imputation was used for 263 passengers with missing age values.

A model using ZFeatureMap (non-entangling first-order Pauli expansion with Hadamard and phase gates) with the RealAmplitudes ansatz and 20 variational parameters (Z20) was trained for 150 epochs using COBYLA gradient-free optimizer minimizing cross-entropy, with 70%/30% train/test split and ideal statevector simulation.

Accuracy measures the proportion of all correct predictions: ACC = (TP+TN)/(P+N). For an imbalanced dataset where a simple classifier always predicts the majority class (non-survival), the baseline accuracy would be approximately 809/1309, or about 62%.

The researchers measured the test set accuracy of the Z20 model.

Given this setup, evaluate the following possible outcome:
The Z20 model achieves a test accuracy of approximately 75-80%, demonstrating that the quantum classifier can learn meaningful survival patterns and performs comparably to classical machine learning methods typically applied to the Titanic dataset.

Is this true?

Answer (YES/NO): YES